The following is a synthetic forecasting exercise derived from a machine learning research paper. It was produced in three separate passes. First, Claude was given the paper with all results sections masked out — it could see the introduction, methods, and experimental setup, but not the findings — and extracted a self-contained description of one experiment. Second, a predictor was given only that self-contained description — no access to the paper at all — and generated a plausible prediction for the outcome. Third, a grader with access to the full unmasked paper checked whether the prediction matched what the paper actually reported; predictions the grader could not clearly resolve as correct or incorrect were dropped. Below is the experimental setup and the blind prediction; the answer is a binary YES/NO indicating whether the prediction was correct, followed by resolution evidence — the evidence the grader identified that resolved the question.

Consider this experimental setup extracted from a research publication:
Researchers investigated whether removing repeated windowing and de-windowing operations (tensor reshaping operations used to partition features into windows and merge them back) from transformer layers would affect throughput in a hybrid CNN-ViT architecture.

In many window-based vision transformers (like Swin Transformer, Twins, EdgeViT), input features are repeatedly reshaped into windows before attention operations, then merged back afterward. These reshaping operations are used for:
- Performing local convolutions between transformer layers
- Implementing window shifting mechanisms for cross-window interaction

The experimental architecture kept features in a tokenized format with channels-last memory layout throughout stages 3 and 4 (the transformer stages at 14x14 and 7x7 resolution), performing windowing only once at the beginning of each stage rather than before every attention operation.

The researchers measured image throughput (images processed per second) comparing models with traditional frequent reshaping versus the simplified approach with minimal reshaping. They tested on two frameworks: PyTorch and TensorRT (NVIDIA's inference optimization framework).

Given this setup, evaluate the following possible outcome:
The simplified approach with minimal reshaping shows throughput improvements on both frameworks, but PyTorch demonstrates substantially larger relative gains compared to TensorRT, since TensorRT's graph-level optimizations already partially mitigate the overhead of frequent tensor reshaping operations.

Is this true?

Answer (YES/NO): NO